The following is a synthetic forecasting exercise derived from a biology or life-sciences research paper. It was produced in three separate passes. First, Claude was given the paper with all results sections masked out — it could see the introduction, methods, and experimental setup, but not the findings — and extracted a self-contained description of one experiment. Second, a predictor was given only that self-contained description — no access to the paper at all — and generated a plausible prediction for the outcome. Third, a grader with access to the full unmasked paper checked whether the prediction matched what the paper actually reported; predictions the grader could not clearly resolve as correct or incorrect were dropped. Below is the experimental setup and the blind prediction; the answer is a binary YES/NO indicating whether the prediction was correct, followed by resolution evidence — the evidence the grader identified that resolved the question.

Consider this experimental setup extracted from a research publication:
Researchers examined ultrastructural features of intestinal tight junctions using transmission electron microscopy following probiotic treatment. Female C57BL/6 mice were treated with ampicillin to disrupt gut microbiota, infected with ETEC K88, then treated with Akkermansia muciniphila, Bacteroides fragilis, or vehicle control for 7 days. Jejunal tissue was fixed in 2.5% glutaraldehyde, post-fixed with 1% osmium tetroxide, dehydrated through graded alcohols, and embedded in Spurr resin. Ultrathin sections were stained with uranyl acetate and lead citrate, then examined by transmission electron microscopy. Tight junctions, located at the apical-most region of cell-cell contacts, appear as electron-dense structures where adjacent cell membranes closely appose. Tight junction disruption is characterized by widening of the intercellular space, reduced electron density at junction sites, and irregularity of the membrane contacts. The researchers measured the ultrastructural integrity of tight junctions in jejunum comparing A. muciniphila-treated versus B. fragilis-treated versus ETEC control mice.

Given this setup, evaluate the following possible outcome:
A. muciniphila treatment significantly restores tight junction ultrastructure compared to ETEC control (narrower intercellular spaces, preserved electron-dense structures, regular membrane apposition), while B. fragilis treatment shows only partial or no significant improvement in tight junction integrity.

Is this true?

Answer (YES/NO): NO